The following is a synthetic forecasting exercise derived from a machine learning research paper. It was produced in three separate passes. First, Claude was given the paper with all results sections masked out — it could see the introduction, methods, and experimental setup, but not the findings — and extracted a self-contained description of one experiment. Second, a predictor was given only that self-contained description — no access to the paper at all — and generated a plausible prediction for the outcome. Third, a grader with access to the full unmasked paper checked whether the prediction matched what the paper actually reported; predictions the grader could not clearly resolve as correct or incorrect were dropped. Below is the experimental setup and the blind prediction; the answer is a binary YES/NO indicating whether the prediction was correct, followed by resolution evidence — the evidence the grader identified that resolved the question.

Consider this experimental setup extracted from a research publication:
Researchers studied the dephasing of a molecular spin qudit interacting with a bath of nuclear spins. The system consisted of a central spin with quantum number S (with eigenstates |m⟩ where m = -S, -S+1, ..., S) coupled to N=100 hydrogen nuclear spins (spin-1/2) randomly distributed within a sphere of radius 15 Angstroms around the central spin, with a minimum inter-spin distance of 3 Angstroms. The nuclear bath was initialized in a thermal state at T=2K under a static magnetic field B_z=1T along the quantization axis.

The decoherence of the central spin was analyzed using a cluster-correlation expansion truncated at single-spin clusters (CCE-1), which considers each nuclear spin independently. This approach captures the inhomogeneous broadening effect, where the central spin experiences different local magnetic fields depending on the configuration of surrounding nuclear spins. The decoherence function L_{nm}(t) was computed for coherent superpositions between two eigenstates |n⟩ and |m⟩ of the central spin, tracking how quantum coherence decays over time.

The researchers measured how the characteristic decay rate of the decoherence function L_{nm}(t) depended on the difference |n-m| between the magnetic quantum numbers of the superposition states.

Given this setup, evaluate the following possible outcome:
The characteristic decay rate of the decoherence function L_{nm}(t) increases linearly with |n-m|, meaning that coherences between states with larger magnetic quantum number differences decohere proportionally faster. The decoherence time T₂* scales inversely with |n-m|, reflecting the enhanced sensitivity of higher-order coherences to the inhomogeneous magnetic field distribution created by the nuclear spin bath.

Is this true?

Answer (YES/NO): YES